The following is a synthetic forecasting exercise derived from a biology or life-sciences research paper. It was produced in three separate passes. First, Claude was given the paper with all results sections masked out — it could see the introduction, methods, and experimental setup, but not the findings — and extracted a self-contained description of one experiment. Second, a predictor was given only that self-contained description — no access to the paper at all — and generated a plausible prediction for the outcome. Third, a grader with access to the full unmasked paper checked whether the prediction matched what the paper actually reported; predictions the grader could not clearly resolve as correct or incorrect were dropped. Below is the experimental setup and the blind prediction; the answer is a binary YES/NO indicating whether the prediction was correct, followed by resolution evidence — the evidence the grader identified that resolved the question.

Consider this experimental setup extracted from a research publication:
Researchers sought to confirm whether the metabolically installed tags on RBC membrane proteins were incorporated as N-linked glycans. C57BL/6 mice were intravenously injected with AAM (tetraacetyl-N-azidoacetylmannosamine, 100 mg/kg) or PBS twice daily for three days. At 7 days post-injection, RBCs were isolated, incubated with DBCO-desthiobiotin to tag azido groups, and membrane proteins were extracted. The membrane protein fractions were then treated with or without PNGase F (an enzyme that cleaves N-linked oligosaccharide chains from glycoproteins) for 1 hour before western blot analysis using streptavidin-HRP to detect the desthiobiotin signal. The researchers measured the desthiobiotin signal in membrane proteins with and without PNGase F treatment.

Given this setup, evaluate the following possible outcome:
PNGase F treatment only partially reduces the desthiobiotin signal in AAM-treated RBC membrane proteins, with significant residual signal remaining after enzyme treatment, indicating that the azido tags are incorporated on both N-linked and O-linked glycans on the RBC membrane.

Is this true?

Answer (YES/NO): NO